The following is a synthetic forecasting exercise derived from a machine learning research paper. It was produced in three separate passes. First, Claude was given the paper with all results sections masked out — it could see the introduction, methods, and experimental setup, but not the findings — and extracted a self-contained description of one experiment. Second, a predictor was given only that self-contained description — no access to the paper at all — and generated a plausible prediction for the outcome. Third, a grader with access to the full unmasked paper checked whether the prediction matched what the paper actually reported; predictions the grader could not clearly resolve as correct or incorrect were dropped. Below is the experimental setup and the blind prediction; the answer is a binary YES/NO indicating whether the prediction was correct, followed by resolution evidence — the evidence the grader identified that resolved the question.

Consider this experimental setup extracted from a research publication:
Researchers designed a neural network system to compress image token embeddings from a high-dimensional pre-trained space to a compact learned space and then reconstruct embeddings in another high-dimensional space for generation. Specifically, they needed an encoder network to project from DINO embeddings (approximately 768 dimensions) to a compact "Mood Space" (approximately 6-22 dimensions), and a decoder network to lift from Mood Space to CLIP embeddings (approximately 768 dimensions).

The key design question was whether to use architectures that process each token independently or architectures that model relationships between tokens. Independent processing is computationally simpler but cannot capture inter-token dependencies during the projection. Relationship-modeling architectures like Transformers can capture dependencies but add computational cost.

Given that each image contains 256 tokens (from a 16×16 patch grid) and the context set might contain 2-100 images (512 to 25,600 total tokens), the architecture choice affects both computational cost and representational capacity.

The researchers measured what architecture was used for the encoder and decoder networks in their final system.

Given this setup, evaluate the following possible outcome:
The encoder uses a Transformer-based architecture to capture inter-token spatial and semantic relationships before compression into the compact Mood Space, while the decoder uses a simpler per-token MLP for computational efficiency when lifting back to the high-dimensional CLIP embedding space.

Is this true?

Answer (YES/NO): NO